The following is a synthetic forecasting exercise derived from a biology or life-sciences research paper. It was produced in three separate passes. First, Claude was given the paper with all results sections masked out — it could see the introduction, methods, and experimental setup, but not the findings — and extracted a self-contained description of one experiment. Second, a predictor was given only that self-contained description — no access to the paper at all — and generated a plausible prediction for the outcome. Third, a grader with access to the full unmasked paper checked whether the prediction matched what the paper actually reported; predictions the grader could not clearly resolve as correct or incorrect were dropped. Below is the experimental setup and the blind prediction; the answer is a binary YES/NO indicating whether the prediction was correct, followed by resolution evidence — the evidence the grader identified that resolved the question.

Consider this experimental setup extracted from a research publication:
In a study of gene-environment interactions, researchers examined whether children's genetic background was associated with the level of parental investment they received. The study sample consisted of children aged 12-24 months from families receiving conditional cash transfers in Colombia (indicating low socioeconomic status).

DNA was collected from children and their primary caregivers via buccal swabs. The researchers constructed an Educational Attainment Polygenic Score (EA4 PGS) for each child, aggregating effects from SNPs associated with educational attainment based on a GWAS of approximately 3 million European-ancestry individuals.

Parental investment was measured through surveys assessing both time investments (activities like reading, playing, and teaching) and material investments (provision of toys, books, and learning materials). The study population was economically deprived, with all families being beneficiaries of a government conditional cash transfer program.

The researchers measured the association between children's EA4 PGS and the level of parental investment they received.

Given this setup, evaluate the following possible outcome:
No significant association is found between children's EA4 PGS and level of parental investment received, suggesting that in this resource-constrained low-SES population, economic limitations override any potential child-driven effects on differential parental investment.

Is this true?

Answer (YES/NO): NO